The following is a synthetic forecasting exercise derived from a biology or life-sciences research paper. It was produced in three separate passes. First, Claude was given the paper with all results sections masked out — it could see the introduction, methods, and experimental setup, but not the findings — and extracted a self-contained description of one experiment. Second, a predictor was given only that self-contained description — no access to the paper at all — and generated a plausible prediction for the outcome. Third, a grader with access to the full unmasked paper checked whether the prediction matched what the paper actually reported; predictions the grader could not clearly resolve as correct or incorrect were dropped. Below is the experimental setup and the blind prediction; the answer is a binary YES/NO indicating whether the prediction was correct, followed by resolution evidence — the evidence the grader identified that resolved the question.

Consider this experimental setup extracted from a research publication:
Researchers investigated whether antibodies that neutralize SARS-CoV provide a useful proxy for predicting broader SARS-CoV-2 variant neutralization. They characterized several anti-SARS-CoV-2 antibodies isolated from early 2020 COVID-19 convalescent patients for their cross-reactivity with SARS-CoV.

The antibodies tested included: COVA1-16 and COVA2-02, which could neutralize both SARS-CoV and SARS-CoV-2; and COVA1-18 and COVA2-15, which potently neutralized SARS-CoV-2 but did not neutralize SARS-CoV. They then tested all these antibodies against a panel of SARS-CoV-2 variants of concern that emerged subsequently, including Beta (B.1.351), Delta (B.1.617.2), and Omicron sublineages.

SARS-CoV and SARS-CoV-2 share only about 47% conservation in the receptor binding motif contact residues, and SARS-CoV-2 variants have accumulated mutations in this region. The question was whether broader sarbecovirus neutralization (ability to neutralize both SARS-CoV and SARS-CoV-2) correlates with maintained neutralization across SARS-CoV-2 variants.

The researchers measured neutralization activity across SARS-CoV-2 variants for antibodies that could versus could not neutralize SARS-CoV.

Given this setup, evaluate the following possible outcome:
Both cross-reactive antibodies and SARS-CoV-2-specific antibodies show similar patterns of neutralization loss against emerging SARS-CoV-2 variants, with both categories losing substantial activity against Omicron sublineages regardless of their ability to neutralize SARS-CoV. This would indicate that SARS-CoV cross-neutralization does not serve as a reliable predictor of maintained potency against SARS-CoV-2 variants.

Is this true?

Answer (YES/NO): NO